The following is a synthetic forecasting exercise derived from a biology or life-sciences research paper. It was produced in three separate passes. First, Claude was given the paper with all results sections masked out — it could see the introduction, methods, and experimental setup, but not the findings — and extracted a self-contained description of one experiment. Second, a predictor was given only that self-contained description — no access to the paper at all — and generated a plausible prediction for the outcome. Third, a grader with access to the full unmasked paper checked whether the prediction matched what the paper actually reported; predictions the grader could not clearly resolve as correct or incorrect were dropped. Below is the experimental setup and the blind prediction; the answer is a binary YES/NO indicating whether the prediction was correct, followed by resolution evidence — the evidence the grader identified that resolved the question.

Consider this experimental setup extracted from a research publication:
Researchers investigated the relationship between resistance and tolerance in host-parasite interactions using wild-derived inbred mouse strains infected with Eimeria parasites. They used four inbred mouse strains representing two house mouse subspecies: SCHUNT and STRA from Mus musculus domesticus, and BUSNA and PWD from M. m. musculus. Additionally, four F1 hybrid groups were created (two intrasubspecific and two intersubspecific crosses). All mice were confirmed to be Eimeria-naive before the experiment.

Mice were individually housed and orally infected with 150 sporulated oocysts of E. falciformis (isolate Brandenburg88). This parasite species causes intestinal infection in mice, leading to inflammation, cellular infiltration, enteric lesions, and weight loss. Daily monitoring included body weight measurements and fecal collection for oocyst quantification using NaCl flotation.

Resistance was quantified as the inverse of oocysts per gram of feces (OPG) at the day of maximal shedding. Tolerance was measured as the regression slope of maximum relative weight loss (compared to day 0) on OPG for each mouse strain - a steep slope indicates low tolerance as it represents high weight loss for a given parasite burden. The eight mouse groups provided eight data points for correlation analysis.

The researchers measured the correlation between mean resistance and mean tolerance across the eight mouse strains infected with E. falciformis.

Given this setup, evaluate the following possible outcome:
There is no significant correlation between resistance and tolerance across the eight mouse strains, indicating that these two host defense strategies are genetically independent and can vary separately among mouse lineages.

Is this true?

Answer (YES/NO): NO